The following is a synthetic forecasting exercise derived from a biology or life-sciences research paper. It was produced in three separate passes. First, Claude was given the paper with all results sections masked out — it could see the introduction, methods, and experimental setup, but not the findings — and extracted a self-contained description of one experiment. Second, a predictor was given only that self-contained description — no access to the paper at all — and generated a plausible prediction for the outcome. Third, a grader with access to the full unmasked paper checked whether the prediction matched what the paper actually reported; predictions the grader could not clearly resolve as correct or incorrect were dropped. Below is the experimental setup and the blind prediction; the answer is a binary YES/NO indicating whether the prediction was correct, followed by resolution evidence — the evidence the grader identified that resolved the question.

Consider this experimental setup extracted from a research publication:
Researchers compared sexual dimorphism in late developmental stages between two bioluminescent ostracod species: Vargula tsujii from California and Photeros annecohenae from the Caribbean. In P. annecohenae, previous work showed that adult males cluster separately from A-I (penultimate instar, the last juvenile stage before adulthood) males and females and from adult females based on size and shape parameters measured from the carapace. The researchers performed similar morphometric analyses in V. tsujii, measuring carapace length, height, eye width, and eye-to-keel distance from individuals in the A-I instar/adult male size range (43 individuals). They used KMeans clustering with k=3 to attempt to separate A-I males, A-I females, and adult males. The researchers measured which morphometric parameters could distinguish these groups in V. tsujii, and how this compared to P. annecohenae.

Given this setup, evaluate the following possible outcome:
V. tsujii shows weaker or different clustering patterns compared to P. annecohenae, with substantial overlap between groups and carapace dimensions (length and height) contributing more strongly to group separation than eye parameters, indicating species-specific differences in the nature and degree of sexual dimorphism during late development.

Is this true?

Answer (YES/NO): NO